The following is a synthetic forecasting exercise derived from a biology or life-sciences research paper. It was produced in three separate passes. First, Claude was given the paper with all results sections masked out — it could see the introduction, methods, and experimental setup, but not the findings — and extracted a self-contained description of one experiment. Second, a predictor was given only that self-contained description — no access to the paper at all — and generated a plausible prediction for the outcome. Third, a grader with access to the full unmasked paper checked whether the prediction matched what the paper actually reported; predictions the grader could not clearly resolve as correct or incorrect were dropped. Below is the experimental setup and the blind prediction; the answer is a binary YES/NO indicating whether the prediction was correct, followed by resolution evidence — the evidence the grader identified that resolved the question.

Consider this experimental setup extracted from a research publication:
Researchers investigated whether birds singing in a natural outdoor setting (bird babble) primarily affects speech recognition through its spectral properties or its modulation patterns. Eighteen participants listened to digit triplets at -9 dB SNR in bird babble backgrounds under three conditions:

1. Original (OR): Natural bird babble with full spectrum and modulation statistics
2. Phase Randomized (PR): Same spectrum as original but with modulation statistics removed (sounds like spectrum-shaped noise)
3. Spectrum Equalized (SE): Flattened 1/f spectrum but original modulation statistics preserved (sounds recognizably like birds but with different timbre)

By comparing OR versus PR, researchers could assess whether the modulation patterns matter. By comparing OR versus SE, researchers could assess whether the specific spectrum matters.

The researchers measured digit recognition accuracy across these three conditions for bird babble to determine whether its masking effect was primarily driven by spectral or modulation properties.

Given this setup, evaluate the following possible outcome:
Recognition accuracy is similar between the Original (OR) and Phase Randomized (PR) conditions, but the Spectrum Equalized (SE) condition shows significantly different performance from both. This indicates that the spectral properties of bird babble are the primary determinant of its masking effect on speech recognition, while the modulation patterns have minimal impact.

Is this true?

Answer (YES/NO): YES